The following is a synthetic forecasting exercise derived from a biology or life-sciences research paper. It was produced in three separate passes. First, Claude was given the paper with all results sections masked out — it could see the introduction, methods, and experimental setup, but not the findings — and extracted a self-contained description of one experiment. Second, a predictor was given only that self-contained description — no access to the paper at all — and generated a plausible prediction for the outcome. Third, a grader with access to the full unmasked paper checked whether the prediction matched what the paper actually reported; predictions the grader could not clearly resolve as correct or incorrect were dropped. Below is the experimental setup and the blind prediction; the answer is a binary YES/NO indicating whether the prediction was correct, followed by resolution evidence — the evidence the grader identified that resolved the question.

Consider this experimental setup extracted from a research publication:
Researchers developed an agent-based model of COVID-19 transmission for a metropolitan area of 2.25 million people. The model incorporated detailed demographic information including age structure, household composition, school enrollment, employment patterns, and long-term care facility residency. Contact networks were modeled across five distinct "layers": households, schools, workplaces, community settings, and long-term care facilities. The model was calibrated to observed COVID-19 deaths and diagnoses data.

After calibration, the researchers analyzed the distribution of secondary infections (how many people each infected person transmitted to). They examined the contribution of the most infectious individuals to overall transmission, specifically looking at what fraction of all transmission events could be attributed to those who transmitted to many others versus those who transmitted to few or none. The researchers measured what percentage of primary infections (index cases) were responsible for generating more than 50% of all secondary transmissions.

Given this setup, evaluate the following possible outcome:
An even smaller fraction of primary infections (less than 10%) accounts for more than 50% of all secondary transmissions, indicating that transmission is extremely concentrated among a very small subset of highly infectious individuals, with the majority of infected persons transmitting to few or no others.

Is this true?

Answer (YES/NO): YES